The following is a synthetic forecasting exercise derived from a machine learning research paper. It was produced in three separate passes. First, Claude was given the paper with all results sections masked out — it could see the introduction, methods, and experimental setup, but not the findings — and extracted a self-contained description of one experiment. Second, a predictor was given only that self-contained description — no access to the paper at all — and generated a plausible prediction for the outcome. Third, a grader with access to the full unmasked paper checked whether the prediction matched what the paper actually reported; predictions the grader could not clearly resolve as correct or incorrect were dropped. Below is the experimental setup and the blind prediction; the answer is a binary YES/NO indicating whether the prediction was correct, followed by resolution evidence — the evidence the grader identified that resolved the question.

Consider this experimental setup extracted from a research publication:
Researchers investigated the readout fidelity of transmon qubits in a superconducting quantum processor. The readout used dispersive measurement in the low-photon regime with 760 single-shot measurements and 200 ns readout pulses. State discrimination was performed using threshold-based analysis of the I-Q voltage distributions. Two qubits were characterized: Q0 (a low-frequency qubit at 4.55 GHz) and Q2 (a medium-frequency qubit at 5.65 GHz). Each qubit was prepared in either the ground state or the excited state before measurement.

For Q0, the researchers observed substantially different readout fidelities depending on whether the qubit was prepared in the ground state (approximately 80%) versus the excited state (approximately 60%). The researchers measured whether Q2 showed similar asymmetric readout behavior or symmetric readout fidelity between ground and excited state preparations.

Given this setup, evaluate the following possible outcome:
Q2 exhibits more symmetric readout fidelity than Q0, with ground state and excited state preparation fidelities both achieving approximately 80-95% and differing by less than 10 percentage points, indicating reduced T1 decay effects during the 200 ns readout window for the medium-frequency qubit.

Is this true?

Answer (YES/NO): YES